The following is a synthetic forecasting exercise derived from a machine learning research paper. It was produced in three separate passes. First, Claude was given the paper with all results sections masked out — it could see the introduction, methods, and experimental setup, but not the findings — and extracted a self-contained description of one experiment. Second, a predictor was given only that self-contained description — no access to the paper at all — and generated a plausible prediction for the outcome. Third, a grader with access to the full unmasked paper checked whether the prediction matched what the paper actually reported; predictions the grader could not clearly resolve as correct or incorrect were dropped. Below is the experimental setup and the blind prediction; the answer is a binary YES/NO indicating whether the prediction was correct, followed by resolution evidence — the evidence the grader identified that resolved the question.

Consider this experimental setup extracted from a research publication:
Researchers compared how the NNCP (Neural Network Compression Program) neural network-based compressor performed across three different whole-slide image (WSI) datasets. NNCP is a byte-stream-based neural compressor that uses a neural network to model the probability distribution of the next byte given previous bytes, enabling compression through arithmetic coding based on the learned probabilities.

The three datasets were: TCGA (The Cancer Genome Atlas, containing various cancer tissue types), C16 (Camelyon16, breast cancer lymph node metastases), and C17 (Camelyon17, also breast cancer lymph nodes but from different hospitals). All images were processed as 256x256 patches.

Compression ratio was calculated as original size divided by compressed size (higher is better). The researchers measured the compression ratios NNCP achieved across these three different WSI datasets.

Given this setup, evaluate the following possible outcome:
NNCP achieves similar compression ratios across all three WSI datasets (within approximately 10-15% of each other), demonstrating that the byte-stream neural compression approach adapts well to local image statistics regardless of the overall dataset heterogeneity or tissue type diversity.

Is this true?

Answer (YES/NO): NO